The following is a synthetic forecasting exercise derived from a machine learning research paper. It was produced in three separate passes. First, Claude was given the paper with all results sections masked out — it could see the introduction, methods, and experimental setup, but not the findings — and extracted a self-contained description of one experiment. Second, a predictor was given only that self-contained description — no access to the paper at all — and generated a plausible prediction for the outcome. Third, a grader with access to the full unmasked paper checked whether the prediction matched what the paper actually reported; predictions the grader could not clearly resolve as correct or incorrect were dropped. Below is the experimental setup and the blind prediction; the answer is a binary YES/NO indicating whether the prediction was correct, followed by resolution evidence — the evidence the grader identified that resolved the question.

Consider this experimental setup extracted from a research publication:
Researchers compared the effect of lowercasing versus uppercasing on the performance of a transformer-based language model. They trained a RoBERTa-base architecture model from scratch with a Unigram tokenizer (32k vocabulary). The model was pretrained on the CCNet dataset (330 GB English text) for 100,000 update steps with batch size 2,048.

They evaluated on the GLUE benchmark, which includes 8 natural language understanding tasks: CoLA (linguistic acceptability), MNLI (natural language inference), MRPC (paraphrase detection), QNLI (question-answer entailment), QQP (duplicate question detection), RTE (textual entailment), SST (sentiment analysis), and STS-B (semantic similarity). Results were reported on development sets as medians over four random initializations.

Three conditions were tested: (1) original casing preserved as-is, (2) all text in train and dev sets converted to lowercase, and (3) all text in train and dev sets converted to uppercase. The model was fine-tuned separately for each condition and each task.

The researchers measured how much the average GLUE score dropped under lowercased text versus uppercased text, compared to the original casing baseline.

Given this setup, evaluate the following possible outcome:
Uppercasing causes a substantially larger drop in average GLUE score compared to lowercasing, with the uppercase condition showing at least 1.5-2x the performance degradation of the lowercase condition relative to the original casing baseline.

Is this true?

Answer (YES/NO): YES